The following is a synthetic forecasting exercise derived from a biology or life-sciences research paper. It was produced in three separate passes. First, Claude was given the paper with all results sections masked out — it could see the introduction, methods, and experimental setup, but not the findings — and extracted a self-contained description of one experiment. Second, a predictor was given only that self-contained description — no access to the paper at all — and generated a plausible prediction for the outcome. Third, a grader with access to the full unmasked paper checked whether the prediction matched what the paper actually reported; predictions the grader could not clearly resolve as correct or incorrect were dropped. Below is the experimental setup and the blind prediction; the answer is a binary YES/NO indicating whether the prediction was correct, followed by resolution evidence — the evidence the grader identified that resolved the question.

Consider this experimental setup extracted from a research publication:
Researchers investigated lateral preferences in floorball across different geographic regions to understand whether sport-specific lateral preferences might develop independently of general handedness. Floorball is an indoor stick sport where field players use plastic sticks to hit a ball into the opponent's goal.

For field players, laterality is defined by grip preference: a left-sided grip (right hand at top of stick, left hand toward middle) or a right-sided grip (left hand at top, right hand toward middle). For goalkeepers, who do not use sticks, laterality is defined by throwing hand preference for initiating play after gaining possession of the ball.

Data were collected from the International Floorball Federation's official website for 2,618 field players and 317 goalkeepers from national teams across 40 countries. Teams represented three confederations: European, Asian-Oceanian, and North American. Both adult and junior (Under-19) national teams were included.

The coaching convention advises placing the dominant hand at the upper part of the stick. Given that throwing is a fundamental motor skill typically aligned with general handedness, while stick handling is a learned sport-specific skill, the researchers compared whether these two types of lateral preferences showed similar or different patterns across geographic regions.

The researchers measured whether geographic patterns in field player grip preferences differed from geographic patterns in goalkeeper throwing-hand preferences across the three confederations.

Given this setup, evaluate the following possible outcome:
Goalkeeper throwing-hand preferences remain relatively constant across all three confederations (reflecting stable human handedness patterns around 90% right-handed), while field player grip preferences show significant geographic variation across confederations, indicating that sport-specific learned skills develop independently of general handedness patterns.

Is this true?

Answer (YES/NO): YES